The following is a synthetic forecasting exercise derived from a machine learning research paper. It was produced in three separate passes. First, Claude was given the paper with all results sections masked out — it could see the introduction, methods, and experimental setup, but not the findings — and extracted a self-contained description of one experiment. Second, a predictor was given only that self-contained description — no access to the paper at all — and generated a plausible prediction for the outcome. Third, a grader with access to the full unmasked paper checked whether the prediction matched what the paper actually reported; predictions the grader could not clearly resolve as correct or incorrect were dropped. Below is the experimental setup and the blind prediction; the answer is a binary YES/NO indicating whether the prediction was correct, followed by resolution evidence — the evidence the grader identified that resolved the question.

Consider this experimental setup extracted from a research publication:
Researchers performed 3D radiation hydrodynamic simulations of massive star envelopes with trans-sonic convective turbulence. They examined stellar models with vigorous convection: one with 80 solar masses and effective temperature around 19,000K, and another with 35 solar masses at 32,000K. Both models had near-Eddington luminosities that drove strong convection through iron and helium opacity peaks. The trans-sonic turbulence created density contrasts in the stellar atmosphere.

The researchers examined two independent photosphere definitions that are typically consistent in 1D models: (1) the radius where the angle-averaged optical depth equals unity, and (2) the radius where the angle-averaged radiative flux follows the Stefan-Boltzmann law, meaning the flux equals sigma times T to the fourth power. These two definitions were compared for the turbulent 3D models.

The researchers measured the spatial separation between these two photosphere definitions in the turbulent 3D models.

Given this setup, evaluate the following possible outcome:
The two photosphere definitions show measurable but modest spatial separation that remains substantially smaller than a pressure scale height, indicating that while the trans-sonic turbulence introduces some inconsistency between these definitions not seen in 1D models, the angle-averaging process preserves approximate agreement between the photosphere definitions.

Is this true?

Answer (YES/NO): NO